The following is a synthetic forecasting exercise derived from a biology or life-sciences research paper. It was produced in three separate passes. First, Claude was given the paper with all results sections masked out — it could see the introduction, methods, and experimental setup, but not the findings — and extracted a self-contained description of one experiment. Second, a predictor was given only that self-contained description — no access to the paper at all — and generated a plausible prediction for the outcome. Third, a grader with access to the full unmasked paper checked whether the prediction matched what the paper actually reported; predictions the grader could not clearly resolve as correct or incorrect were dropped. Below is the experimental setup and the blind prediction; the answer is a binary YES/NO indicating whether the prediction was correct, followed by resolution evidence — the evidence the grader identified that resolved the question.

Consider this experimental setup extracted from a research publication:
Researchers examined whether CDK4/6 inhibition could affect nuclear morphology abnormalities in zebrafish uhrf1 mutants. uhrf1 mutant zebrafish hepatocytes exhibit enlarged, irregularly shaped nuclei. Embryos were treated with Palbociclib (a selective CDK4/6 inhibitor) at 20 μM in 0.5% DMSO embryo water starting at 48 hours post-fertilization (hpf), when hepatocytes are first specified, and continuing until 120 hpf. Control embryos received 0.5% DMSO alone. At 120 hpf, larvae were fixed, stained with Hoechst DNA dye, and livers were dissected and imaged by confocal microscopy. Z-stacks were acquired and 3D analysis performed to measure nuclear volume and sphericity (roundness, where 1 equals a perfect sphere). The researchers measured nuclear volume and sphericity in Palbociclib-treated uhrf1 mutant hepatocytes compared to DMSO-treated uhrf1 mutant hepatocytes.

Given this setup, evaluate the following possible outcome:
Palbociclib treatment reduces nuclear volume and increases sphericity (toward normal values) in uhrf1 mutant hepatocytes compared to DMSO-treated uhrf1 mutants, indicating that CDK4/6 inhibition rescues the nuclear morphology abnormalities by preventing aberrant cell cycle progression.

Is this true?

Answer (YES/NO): YES